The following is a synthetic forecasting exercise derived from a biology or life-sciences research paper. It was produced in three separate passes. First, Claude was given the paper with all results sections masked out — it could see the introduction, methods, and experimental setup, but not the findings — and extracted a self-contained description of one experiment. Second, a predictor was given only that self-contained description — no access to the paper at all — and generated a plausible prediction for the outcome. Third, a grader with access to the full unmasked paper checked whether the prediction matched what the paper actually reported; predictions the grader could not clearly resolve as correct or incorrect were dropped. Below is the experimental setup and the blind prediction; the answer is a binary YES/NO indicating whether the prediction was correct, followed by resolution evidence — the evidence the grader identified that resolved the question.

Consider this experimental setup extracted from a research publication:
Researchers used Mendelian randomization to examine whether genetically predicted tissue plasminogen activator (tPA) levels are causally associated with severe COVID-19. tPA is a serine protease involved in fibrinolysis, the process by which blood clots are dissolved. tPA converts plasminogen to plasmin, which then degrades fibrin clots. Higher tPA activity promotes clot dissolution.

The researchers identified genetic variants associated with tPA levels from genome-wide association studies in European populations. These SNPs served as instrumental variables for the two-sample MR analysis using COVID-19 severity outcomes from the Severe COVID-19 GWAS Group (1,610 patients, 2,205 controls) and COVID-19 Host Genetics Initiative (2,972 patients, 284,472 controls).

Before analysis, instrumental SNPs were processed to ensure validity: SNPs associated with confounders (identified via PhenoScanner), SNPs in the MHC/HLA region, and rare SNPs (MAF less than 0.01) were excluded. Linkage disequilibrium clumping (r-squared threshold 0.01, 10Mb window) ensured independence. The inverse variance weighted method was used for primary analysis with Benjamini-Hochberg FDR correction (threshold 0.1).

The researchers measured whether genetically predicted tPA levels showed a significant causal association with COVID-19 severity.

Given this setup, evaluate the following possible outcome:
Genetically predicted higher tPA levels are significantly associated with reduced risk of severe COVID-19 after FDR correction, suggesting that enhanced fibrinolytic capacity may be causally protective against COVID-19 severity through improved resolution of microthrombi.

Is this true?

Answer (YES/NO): NO